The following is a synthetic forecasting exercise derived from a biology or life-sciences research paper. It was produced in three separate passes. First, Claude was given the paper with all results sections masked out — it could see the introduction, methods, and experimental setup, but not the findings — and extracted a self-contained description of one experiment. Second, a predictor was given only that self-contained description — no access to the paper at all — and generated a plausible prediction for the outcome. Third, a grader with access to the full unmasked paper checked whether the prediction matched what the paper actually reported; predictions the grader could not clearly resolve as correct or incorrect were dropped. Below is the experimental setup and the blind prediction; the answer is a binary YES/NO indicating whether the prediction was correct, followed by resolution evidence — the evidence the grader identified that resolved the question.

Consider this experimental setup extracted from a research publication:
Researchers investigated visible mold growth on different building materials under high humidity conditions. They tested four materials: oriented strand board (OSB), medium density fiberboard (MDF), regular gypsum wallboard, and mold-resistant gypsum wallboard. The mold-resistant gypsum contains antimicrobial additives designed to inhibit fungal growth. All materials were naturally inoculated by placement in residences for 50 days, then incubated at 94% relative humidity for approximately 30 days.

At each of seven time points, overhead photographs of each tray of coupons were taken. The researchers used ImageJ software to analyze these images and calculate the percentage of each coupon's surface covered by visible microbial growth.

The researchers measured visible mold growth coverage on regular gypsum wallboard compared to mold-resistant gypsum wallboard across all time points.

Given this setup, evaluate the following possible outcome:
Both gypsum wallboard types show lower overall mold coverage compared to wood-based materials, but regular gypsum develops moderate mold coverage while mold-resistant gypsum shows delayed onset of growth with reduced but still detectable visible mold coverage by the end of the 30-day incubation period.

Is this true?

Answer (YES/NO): NO